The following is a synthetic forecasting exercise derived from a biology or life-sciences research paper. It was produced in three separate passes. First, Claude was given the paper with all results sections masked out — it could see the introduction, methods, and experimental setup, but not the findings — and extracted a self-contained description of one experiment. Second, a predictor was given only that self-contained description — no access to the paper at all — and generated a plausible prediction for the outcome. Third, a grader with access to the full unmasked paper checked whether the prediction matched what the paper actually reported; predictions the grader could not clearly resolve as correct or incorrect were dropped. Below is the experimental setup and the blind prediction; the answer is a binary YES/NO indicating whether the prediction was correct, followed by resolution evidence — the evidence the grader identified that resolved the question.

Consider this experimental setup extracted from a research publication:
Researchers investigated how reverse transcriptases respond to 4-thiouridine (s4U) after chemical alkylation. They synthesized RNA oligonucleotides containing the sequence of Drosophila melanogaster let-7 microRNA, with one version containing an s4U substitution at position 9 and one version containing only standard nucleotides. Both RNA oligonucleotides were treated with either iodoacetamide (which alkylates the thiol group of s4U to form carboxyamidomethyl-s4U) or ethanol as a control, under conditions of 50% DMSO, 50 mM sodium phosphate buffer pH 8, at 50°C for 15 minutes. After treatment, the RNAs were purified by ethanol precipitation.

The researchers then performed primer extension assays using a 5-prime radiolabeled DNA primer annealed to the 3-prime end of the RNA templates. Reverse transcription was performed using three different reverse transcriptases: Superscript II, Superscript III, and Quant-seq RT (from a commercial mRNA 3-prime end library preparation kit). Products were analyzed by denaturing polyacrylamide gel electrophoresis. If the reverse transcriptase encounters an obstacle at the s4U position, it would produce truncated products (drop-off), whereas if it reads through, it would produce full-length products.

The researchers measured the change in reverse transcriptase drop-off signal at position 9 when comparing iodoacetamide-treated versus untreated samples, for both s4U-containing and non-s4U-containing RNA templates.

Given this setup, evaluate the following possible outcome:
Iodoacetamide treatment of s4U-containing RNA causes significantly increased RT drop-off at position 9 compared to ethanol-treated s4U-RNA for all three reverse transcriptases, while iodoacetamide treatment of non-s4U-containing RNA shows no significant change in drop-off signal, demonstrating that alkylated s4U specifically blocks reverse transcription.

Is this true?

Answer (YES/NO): NO